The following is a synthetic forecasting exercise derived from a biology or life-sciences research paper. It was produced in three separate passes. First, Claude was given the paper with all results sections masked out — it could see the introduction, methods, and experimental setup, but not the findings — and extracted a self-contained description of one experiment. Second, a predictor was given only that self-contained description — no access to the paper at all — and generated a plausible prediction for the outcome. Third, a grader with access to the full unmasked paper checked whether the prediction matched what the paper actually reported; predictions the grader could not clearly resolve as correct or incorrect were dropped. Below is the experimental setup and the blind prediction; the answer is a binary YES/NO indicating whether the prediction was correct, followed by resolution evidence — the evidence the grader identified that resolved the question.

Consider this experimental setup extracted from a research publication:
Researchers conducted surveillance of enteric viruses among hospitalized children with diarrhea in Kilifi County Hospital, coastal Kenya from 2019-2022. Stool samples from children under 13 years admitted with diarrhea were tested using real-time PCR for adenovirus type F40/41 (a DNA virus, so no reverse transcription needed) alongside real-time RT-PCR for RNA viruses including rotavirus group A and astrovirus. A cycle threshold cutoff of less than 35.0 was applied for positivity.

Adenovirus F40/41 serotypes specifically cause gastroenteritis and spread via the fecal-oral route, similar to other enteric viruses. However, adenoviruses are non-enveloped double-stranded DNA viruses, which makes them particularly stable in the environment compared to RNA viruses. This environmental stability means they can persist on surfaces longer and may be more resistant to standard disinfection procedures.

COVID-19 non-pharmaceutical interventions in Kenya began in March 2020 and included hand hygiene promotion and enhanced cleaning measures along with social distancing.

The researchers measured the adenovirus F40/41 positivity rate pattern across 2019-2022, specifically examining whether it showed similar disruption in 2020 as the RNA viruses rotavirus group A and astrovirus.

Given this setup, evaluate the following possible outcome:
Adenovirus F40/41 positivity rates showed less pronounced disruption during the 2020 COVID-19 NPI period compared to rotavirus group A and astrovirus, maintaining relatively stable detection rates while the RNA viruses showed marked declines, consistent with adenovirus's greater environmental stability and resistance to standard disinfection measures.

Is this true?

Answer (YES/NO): YES